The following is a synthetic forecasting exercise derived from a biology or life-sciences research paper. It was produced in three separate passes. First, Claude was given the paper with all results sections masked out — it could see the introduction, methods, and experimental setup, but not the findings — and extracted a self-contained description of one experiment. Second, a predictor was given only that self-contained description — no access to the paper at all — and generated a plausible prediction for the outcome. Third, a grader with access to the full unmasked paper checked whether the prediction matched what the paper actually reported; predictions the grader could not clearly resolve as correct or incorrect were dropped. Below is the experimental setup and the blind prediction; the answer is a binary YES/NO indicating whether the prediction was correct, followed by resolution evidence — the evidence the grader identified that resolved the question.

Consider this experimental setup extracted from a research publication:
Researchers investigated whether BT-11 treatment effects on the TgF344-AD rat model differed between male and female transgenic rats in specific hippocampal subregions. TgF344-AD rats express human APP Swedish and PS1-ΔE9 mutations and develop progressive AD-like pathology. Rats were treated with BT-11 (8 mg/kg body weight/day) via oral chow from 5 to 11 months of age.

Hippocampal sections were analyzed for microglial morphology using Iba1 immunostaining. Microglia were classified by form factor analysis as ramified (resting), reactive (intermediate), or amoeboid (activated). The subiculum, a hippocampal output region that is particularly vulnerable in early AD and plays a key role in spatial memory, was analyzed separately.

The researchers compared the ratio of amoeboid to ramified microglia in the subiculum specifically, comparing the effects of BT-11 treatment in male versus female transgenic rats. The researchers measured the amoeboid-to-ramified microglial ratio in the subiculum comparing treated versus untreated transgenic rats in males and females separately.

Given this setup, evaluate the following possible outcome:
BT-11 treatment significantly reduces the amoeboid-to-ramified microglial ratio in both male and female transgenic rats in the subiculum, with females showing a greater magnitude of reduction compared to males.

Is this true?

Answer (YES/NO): NO